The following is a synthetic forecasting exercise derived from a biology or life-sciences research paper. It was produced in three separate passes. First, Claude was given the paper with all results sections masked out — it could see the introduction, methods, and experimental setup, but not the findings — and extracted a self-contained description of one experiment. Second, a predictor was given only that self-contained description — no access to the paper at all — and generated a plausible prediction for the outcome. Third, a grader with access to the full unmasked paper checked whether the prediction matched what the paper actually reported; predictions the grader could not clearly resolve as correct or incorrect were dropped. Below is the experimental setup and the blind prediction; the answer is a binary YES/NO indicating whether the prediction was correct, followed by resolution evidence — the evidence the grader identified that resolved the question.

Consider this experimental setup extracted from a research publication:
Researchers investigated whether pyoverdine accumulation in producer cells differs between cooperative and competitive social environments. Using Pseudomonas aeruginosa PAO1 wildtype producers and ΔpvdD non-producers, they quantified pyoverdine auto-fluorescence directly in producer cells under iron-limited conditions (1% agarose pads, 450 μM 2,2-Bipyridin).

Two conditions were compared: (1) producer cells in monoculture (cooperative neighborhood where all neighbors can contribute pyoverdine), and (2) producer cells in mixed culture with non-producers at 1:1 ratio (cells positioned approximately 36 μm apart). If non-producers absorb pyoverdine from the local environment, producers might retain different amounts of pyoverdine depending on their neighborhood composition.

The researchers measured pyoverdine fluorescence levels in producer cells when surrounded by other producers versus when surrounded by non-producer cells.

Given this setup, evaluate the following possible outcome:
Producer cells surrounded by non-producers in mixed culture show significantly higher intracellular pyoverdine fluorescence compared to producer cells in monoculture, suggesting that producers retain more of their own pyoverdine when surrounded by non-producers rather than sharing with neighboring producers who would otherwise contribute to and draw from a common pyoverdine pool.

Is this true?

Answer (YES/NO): NO